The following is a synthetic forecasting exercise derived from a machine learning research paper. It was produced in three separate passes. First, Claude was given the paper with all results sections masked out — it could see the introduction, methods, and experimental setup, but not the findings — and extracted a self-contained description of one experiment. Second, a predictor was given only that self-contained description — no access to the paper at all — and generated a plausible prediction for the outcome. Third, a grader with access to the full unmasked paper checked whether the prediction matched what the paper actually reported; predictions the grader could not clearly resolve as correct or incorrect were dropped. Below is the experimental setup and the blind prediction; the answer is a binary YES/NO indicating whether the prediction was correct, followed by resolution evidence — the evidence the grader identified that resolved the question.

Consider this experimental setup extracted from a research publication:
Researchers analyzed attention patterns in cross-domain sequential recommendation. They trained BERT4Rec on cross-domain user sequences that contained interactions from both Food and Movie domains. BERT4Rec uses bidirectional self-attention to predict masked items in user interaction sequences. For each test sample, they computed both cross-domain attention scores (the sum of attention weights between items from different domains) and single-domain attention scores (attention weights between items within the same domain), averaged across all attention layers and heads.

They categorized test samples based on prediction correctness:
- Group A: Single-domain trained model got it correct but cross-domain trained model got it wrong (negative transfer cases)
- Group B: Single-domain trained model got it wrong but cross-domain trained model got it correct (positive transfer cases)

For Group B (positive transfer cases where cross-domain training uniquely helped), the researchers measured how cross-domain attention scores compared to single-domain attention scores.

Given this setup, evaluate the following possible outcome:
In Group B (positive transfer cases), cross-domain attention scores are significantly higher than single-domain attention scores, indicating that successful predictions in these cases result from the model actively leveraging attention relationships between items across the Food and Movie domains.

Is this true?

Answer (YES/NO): NO